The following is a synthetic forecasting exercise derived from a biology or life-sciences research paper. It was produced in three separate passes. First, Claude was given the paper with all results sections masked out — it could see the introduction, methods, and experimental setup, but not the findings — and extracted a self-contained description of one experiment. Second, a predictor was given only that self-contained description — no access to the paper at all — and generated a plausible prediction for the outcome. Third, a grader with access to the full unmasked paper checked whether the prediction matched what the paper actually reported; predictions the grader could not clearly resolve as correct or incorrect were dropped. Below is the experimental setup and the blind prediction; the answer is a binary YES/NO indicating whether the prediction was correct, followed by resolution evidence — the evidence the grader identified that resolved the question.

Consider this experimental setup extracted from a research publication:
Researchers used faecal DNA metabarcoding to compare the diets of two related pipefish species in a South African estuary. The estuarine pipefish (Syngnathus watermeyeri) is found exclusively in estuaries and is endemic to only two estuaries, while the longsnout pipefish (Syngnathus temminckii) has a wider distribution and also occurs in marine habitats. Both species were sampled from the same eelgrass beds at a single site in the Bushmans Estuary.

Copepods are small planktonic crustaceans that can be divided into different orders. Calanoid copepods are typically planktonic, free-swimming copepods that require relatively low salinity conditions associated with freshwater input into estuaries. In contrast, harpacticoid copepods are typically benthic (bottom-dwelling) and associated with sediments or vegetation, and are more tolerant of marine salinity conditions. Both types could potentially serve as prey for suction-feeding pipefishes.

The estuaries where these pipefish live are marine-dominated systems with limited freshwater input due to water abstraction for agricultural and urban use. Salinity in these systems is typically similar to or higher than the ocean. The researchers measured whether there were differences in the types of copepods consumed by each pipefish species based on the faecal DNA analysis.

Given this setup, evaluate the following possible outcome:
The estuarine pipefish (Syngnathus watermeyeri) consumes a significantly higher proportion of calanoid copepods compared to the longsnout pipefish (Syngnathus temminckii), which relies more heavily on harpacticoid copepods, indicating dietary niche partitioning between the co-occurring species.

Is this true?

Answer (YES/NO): NO